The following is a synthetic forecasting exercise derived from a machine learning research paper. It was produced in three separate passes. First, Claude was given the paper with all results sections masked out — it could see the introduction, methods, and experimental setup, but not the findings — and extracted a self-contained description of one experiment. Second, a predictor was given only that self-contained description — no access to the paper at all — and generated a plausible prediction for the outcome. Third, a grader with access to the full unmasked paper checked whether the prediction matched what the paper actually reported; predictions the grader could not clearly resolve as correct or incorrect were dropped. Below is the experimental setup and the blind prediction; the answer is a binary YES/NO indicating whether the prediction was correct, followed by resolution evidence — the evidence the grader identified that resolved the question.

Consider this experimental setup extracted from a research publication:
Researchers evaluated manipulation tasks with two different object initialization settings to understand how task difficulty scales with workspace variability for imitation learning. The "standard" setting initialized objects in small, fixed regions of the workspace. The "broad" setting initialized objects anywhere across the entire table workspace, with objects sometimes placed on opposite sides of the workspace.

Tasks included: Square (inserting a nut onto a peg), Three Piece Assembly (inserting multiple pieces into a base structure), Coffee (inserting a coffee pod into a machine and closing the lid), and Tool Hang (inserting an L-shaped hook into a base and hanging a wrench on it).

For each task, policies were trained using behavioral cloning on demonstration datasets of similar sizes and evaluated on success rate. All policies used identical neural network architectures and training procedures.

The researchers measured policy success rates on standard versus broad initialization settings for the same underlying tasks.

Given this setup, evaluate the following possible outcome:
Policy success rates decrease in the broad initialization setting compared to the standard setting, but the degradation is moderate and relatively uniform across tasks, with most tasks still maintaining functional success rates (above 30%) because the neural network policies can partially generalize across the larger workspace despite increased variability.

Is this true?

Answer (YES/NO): NO